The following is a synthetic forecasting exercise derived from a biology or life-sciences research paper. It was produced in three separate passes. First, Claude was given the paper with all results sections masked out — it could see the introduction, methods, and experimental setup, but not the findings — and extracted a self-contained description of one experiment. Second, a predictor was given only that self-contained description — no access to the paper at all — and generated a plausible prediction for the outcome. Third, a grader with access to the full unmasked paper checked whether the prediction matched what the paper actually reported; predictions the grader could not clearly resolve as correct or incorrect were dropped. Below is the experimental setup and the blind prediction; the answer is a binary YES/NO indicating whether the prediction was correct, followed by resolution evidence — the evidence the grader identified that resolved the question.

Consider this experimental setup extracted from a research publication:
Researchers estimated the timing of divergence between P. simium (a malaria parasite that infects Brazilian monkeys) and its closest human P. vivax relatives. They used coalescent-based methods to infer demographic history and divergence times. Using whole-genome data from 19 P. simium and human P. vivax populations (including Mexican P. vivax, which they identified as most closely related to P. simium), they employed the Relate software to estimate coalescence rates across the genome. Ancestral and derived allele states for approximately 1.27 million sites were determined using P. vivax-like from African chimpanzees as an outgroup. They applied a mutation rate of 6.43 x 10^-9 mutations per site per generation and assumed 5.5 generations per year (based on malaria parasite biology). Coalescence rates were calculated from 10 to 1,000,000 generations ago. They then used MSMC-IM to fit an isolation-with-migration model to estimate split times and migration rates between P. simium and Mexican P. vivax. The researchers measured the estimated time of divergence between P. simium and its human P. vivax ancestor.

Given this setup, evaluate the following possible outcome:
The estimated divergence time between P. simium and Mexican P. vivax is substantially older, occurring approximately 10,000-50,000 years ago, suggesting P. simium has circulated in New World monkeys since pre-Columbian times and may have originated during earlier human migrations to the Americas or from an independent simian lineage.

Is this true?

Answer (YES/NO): NO